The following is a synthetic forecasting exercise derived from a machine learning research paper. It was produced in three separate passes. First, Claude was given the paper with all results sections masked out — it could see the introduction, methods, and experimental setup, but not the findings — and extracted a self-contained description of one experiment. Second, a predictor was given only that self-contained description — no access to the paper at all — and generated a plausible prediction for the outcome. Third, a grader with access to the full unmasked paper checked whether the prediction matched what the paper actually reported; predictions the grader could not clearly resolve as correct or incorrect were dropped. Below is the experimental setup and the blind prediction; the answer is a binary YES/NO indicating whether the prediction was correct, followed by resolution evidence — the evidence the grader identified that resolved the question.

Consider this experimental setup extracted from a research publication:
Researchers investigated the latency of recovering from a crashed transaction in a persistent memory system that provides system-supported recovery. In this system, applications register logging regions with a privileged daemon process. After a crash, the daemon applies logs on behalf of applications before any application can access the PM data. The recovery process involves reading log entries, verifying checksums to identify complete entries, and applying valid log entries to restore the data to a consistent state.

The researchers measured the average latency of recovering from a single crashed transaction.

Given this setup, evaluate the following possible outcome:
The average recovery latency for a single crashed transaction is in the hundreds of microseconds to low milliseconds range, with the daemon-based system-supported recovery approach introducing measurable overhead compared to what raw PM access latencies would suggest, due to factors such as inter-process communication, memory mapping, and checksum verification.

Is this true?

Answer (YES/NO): NO